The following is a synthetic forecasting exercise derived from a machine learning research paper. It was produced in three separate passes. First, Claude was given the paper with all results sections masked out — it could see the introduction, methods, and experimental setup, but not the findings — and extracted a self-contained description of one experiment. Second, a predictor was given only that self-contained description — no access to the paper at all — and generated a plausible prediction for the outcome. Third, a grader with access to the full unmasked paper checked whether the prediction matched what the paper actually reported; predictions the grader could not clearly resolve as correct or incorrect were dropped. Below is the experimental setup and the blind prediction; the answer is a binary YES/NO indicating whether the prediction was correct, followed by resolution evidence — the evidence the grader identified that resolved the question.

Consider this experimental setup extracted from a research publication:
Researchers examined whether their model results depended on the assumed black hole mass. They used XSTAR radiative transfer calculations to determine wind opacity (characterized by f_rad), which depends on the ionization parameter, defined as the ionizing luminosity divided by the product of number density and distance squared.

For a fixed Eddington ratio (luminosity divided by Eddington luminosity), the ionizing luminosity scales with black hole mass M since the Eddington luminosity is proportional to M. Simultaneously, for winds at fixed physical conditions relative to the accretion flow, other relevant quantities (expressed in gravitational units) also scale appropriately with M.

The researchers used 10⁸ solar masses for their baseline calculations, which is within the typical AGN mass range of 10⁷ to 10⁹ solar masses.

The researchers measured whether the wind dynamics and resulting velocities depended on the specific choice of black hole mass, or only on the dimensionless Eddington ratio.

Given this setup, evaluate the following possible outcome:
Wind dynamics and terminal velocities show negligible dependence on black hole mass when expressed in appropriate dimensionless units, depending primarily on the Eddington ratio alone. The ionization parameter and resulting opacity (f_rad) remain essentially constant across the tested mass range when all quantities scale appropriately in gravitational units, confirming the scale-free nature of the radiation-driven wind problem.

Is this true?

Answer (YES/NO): YES